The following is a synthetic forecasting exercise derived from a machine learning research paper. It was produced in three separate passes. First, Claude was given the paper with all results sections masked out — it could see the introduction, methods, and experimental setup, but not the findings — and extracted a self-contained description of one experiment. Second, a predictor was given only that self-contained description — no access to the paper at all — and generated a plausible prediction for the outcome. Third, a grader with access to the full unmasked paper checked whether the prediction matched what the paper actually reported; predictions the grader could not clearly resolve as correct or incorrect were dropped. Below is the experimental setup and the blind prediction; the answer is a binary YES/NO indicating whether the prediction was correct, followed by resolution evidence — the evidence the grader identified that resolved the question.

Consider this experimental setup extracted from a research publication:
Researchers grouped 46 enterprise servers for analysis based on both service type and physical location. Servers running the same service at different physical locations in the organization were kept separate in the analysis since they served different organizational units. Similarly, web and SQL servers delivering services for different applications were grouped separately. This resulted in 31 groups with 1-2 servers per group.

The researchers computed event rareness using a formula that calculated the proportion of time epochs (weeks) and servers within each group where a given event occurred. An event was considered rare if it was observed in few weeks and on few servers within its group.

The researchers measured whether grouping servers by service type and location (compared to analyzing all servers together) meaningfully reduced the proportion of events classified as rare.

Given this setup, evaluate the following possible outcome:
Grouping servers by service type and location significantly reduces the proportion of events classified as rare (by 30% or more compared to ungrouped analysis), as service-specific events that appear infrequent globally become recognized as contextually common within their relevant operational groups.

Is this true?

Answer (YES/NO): NO